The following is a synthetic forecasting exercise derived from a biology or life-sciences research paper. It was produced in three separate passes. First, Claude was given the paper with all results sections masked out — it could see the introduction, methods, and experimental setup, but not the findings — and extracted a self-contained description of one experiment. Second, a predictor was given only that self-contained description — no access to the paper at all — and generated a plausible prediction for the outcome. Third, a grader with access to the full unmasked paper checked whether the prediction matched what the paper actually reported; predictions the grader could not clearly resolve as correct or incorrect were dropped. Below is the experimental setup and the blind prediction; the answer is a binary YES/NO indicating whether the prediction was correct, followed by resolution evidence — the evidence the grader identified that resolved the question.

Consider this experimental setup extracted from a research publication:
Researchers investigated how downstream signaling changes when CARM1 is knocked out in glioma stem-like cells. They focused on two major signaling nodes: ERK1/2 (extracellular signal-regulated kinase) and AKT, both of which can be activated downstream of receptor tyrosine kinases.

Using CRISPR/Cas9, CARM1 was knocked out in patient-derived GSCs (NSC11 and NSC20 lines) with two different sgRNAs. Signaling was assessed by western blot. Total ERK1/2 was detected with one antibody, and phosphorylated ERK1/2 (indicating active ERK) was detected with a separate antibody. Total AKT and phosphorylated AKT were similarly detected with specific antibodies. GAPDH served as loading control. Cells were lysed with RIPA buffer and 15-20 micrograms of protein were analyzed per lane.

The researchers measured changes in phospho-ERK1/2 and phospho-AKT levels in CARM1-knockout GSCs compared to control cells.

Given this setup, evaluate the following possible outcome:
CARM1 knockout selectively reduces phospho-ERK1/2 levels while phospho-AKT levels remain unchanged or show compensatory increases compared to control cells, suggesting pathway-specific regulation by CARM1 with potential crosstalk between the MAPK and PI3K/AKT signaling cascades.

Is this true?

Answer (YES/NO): NO